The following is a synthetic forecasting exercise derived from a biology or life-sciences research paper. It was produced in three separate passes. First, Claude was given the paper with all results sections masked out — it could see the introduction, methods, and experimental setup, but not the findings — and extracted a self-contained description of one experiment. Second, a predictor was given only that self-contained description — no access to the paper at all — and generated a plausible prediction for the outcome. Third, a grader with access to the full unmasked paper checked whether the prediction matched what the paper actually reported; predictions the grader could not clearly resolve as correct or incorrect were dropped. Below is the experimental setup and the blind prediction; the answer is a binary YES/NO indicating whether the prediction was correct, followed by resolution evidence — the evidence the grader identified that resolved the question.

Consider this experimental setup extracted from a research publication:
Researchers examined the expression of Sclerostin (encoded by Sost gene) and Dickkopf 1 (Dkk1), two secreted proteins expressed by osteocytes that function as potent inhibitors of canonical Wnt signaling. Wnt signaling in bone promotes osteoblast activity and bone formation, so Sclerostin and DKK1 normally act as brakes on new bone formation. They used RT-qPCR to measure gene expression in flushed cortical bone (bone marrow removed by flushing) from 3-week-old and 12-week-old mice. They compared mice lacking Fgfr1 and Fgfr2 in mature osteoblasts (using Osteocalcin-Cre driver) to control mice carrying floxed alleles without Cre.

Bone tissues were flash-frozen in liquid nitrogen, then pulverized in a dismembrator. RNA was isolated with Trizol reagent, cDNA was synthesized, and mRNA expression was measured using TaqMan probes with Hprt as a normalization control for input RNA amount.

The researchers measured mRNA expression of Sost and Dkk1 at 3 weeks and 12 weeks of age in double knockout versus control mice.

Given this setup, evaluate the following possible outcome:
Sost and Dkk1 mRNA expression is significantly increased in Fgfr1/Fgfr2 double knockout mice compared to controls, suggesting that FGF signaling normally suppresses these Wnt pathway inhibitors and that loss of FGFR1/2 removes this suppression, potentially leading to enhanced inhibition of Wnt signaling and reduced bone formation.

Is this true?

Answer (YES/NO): NO